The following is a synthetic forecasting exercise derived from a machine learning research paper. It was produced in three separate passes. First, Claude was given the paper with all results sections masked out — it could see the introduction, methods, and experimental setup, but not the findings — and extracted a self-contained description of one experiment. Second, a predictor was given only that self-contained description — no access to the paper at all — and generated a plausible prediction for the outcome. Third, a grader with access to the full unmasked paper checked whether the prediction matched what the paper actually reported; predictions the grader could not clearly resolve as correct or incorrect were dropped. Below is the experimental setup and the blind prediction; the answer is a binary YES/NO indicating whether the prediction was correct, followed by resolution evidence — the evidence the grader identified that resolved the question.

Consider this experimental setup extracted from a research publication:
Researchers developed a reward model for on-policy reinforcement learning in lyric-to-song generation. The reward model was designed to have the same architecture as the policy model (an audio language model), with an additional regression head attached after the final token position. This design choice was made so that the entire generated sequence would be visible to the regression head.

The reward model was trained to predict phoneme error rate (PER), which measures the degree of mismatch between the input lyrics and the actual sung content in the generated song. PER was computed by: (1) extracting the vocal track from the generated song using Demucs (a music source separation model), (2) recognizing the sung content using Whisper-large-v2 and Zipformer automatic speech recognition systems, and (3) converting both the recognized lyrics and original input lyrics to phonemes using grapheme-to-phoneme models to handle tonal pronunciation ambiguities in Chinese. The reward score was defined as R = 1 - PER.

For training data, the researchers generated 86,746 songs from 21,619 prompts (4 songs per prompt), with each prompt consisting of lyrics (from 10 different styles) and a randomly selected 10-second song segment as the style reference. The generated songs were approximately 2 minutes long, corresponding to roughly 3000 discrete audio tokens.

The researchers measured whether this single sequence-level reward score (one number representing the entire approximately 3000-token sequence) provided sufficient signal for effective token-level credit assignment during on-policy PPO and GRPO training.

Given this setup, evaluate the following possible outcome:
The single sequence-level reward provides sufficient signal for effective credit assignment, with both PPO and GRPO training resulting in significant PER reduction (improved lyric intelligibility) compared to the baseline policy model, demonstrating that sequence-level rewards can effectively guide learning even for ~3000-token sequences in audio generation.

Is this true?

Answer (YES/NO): NO